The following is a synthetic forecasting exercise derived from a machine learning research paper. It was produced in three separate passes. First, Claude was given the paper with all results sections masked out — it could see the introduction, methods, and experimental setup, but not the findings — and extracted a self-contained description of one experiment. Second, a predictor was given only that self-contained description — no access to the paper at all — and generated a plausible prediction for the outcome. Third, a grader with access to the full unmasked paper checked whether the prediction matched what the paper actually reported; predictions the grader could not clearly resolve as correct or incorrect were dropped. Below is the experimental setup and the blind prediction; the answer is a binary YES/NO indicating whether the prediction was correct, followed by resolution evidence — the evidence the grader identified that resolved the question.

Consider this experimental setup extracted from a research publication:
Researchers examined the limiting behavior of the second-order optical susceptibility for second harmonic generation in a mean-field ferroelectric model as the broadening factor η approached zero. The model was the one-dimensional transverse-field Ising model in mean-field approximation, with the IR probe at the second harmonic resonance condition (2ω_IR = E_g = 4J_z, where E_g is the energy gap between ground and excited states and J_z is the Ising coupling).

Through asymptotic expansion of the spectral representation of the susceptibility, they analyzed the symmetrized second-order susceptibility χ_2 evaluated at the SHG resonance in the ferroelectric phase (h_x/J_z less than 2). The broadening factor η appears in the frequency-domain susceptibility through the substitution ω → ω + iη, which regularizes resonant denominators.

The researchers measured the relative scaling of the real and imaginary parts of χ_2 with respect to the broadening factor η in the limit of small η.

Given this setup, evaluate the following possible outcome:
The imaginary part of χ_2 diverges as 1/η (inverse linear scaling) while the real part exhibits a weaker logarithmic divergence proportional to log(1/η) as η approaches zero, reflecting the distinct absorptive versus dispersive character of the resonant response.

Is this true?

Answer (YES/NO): NO